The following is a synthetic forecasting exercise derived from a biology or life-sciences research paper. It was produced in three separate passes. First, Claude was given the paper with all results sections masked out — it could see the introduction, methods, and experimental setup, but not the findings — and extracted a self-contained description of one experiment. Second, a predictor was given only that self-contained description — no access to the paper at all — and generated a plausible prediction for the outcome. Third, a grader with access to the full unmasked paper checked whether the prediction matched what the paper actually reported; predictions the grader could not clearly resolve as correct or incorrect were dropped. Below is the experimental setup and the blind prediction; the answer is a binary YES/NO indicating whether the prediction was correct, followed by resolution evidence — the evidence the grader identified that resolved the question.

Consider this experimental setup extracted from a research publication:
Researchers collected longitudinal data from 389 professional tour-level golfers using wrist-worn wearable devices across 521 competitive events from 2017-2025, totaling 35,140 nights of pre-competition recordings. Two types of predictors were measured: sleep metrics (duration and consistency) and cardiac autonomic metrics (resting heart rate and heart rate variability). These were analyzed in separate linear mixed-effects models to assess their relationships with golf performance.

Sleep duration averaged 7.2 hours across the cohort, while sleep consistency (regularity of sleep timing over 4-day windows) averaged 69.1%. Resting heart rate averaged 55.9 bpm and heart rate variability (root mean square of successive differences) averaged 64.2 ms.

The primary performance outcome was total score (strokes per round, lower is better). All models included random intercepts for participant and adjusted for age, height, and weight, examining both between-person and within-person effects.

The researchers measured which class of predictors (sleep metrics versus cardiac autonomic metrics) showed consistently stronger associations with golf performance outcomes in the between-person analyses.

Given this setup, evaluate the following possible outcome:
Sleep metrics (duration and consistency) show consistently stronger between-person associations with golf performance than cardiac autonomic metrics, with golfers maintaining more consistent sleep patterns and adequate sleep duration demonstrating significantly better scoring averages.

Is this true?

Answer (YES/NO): YES